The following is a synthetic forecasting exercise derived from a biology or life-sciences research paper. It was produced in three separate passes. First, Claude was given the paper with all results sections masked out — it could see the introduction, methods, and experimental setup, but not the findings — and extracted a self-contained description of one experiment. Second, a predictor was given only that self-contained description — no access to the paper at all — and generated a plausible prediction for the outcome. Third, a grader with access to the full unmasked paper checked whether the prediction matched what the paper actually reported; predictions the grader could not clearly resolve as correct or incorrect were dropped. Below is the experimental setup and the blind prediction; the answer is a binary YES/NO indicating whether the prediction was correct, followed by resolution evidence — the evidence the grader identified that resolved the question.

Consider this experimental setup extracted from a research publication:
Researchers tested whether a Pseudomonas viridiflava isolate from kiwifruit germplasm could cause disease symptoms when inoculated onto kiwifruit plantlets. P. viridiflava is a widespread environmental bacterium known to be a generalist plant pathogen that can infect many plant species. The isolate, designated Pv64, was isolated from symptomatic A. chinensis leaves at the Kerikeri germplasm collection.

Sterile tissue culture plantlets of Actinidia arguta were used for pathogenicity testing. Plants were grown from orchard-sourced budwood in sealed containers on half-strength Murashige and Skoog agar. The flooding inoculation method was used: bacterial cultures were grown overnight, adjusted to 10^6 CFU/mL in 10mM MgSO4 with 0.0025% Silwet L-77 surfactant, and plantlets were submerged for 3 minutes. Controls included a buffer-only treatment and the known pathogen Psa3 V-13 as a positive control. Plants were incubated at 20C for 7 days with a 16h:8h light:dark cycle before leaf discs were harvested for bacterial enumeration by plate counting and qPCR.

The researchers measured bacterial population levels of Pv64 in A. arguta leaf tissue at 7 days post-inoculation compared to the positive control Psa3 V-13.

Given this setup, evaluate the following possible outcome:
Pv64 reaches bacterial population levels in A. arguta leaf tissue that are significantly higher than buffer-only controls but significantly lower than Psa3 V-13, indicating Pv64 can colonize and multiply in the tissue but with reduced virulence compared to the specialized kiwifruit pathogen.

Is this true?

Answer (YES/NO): NO